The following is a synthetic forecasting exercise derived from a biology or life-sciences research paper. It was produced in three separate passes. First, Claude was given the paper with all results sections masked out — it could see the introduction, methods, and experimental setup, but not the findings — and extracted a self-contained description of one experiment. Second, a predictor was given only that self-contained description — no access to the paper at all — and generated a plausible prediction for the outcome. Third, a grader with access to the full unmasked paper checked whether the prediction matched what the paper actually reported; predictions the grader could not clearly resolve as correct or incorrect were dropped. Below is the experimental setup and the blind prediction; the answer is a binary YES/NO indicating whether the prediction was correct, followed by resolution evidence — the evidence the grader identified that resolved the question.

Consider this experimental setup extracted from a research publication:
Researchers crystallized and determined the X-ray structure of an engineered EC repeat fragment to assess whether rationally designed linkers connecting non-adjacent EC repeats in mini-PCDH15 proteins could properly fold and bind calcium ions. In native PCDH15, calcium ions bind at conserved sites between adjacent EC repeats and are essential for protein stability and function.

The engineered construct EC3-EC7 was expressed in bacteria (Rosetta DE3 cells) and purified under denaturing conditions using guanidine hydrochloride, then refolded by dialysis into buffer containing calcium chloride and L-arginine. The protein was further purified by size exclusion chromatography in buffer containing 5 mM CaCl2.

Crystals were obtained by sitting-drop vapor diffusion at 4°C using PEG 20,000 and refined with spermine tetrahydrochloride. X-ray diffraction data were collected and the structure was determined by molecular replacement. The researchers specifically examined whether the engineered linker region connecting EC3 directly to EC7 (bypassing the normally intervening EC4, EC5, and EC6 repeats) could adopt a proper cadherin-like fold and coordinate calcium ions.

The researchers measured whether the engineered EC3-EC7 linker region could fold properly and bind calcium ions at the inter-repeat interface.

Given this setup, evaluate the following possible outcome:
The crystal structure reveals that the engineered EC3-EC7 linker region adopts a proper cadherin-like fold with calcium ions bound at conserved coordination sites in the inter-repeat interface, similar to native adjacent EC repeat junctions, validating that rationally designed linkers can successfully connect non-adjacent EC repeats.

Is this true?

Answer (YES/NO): NO